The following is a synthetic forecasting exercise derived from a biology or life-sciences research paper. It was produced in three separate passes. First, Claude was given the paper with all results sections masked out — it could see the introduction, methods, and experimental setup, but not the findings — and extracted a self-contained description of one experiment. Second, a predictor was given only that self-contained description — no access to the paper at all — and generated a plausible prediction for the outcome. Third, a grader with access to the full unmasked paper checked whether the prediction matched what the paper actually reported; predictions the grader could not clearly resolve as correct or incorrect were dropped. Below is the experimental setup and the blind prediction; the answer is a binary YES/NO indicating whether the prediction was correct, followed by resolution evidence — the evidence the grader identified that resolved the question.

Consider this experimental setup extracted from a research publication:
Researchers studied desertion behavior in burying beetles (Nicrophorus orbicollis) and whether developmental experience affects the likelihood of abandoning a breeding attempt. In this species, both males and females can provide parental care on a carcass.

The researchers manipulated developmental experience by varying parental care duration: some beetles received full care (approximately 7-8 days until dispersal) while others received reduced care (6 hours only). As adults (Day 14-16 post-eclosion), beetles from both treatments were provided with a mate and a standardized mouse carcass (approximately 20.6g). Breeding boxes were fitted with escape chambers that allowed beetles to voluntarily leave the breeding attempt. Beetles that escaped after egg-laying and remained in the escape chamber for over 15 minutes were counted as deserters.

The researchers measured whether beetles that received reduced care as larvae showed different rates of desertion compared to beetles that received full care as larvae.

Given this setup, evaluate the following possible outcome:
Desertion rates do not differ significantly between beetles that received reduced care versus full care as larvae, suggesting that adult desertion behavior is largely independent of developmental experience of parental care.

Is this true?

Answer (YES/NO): YES